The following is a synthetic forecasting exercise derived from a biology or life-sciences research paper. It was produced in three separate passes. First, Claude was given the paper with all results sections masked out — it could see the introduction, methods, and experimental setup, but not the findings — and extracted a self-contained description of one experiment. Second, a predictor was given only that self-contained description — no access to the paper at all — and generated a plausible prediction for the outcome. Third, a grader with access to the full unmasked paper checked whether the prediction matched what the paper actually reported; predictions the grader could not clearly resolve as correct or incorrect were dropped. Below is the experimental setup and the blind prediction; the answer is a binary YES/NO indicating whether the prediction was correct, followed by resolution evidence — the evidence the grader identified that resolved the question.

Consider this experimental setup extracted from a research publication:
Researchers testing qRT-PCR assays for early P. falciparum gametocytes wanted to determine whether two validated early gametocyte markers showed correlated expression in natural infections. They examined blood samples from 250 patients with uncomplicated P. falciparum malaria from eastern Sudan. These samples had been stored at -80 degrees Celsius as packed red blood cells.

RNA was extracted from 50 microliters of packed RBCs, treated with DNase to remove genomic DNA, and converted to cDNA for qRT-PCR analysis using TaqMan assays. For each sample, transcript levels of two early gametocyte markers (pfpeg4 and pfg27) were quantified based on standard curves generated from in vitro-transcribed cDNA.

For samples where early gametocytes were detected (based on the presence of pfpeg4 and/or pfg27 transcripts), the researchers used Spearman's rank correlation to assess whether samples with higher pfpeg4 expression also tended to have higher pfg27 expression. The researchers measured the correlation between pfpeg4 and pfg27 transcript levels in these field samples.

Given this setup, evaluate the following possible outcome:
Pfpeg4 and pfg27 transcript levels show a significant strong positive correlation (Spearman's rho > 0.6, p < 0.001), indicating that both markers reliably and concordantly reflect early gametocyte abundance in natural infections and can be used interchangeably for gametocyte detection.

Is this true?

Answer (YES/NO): NO